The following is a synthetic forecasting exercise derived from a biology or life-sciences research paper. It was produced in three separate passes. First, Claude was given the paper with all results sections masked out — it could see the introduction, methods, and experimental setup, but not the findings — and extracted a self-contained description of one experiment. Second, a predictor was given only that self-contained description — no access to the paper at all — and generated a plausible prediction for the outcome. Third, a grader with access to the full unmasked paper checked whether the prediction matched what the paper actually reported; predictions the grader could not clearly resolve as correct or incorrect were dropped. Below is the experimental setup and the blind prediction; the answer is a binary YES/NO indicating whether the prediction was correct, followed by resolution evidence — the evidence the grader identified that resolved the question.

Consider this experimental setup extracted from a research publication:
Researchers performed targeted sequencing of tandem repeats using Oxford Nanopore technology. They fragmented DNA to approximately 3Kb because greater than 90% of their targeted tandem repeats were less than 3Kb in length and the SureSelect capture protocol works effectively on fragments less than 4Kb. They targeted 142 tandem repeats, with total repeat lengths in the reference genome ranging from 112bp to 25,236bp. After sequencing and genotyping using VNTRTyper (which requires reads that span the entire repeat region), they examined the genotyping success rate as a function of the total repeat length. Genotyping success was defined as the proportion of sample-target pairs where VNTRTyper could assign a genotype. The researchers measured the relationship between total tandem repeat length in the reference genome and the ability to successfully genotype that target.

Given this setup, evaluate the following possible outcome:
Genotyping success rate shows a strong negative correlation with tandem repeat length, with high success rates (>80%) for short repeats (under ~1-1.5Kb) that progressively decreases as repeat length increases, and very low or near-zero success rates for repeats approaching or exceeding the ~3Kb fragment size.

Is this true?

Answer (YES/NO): NO